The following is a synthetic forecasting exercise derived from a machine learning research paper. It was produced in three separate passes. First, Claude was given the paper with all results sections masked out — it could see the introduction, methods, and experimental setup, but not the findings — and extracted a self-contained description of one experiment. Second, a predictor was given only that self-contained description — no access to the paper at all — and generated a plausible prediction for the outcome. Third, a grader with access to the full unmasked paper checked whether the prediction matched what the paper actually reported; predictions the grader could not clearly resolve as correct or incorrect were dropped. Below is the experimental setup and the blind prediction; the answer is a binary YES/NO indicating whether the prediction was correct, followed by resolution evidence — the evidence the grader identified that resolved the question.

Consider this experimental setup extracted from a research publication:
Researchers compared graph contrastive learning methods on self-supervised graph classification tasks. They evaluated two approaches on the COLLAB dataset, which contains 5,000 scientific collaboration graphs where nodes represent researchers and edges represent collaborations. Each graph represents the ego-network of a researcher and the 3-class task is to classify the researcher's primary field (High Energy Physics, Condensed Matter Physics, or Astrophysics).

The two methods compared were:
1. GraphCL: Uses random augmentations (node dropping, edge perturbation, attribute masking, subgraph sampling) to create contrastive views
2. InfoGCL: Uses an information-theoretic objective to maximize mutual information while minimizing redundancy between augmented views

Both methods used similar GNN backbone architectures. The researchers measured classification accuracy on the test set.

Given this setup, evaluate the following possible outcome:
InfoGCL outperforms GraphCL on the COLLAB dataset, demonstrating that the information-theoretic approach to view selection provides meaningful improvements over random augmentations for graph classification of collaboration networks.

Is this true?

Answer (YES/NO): YES